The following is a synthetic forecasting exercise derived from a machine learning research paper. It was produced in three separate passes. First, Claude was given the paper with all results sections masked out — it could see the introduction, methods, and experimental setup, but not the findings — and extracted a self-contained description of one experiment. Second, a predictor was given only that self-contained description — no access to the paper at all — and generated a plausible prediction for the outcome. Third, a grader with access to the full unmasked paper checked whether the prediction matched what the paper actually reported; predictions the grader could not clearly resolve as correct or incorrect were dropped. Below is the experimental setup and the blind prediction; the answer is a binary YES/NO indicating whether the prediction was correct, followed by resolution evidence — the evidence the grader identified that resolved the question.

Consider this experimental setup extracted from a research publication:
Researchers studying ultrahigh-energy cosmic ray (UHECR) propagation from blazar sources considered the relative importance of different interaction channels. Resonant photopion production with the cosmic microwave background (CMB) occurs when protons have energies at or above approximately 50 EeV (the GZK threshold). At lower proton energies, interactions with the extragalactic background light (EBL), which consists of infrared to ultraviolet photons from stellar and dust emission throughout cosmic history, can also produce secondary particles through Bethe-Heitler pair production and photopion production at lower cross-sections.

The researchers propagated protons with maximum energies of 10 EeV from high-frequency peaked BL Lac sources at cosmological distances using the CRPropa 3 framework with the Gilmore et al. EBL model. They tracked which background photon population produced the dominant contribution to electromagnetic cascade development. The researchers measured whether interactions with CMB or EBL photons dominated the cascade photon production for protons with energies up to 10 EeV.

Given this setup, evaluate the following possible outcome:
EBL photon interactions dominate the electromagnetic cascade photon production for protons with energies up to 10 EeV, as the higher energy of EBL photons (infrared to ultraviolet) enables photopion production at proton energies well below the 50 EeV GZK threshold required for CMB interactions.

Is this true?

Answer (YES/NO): YES